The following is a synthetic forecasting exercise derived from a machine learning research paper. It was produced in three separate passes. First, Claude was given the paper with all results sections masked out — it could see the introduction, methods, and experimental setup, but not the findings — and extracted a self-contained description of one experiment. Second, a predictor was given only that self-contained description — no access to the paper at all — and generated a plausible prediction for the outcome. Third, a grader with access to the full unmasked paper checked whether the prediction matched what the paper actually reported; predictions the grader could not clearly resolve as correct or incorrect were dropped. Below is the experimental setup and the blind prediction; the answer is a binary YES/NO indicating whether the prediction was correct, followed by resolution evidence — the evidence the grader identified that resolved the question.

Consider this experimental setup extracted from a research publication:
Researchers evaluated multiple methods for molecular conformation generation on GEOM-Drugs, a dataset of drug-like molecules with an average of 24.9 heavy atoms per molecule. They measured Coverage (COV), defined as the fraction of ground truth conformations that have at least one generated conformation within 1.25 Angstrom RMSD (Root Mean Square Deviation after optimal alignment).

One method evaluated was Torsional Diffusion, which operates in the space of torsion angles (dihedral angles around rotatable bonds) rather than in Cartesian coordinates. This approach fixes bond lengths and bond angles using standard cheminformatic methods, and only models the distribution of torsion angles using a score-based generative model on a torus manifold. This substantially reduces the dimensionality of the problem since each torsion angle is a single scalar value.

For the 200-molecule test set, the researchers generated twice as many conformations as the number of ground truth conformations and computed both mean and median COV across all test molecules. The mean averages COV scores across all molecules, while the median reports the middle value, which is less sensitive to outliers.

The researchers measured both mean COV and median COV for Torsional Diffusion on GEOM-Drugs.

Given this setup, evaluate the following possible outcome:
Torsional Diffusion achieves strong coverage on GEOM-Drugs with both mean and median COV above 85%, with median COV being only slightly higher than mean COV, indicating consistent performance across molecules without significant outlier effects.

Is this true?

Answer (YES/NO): NO